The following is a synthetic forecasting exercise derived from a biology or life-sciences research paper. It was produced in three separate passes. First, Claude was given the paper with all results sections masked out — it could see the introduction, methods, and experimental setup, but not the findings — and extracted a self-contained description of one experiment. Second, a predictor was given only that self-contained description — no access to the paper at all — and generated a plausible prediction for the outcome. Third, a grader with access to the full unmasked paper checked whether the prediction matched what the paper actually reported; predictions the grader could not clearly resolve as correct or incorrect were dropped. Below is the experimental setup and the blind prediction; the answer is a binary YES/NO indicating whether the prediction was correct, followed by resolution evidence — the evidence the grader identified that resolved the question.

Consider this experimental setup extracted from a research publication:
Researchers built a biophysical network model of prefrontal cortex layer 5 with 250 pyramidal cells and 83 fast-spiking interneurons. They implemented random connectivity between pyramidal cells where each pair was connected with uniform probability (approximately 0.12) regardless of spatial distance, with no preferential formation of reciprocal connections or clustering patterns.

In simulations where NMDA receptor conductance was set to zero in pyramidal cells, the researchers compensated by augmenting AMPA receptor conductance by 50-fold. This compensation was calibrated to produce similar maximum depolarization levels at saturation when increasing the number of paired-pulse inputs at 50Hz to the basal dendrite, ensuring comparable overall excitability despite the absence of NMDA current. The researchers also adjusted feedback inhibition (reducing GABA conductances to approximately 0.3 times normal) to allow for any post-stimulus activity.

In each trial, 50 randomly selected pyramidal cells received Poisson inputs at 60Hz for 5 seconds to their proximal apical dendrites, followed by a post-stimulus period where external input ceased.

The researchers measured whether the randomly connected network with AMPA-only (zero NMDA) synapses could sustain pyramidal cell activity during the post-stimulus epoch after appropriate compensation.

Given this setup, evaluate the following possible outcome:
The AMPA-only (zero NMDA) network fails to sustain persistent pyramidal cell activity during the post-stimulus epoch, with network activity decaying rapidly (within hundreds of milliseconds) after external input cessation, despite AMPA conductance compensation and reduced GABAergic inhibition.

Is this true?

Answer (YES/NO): NO